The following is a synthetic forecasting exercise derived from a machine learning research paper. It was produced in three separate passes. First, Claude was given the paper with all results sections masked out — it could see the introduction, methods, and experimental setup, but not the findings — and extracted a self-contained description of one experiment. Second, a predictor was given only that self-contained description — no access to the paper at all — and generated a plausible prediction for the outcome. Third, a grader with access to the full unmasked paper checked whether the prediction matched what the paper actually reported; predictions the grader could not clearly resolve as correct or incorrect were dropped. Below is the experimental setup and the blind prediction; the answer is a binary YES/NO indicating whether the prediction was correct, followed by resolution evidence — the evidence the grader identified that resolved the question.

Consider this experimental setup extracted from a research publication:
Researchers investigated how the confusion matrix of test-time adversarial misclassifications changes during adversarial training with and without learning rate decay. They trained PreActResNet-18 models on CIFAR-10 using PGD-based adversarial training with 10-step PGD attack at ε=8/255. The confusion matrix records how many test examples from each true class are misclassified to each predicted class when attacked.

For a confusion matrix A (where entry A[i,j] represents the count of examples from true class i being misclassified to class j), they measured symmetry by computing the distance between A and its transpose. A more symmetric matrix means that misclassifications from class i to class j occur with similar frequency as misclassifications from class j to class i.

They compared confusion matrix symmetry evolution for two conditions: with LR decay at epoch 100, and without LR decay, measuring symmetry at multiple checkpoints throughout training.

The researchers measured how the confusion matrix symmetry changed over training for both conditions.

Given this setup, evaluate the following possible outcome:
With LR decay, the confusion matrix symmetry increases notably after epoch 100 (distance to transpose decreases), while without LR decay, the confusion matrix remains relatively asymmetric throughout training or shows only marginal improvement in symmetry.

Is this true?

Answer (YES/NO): YES